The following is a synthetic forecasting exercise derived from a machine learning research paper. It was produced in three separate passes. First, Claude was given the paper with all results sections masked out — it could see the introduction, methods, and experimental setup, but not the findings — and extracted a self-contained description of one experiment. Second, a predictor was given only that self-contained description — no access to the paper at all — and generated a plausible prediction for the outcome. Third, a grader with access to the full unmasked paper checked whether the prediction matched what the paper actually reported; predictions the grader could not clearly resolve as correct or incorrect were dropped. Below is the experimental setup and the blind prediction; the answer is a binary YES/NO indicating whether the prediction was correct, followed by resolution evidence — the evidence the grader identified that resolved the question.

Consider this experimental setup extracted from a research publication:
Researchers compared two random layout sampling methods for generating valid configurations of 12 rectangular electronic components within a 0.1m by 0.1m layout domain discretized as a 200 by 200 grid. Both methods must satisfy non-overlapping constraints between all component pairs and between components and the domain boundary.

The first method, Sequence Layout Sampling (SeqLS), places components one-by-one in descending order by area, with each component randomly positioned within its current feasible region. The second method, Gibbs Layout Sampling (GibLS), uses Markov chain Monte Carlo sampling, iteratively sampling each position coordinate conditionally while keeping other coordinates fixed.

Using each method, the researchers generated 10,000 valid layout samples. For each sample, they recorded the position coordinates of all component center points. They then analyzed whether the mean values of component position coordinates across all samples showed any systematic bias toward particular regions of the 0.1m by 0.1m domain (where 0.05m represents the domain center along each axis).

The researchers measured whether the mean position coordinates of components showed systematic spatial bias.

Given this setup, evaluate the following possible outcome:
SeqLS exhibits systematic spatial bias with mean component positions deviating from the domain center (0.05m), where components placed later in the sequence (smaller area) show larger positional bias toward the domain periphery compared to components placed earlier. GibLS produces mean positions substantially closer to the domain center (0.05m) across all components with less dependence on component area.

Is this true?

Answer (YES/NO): NO